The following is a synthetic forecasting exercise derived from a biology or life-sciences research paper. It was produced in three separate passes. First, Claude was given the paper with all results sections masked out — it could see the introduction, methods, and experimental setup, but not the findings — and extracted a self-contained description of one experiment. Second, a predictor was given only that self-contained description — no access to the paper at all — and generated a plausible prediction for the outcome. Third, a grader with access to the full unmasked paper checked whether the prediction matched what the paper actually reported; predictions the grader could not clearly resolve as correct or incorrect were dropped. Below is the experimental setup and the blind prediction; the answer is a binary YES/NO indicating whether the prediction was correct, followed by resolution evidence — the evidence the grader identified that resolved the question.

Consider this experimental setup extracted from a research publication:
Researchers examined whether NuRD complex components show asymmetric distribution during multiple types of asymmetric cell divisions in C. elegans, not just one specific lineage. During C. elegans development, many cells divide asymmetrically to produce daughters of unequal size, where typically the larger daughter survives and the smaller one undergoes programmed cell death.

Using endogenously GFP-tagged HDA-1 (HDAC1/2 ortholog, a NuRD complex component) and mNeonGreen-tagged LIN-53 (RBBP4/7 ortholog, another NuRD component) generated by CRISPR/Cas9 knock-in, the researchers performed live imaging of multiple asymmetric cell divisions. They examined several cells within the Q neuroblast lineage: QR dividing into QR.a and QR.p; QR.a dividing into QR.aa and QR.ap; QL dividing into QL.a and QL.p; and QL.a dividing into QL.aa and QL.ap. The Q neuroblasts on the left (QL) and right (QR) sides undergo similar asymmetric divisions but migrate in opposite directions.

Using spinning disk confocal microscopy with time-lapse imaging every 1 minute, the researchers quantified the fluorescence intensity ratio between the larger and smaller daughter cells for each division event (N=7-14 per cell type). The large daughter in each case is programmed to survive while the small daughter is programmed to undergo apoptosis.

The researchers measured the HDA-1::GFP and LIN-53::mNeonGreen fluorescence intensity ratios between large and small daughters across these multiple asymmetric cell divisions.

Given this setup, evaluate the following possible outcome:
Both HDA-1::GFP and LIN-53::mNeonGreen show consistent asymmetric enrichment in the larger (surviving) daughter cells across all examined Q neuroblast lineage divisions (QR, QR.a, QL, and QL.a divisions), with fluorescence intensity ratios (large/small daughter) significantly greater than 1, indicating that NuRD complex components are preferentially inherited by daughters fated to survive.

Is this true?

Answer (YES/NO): NO